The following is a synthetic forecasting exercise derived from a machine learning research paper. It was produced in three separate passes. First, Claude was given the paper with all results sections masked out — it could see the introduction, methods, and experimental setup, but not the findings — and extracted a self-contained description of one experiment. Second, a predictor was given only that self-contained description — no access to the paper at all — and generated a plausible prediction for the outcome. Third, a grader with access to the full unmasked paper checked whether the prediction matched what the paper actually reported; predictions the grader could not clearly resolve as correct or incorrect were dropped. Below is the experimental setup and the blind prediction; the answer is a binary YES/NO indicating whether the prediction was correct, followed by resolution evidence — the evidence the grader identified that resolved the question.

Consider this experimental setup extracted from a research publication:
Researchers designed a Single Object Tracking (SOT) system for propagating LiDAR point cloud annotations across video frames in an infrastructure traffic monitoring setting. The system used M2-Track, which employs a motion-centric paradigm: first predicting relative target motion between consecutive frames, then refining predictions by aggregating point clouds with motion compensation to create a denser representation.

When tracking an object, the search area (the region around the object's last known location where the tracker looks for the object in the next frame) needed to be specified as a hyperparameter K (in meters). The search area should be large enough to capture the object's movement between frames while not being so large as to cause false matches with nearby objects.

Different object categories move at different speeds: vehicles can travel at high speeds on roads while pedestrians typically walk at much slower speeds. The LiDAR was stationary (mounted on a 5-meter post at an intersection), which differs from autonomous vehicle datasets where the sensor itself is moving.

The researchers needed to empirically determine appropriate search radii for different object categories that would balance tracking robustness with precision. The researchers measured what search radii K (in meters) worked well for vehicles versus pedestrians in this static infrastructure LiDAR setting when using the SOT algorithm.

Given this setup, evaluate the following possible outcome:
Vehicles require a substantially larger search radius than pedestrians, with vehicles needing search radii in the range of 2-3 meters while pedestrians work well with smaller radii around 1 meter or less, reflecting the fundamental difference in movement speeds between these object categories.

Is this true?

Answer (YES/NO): YES